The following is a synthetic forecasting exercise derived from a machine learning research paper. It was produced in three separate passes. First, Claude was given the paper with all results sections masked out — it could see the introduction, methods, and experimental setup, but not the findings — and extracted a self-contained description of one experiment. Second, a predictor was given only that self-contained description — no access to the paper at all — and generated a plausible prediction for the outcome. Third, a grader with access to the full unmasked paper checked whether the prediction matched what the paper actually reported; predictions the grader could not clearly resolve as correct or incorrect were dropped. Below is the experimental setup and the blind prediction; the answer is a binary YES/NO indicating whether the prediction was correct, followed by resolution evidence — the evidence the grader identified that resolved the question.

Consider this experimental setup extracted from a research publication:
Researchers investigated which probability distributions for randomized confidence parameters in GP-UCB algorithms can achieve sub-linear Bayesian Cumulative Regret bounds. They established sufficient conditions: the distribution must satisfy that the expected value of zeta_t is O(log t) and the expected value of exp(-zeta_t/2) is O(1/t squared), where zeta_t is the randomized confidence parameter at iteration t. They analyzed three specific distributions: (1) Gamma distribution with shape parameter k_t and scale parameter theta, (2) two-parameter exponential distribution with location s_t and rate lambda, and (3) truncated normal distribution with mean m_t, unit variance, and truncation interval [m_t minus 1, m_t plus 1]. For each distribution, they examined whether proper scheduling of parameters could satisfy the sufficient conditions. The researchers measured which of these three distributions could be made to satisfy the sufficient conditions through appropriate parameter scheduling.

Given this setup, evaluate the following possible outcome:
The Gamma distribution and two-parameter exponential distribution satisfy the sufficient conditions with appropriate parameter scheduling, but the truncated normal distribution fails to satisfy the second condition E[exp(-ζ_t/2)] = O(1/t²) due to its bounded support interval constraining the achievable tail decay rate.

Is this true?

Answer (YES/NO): NO